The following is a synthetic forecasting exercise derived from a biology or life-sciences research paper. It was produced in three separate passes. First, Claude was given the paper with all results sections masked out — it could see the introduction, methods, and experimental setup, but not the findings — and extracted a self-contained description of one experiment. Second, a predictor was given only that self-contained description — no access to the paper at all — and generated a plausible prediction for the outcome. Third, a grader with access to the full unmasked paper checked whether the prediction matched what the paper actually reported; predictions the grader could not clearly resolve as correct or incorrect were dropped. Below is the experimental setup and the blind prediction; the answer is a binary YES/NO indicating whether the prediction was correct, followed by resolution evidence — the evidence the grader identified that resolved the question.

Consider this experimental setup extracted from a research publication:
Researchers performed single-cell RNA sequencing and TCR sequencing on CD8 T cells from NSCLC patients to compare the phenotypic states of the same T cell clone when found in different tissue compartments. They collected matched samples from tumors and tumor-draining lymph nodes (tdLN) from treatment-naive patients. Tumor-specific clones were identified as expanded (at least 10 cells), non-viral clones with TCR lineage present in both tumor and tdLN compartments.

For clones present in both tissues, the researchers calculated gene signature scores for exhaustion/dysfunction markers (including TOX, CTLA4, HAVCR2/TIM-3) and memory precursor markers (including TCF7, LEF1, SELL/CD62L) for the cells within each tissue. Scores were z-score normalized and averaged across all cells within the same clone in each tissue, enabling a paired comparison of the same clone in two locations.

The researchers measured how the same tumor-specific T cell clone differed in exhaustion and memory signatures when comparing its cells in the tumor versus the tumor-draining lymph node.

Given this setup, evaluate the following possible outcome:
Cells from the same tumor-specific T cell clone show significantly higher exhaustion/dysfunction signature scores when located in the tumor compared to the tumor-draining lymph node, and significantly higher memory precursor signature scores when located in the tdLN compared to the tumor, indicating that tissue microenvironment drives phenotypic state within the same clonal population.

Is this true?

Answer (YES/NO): YES